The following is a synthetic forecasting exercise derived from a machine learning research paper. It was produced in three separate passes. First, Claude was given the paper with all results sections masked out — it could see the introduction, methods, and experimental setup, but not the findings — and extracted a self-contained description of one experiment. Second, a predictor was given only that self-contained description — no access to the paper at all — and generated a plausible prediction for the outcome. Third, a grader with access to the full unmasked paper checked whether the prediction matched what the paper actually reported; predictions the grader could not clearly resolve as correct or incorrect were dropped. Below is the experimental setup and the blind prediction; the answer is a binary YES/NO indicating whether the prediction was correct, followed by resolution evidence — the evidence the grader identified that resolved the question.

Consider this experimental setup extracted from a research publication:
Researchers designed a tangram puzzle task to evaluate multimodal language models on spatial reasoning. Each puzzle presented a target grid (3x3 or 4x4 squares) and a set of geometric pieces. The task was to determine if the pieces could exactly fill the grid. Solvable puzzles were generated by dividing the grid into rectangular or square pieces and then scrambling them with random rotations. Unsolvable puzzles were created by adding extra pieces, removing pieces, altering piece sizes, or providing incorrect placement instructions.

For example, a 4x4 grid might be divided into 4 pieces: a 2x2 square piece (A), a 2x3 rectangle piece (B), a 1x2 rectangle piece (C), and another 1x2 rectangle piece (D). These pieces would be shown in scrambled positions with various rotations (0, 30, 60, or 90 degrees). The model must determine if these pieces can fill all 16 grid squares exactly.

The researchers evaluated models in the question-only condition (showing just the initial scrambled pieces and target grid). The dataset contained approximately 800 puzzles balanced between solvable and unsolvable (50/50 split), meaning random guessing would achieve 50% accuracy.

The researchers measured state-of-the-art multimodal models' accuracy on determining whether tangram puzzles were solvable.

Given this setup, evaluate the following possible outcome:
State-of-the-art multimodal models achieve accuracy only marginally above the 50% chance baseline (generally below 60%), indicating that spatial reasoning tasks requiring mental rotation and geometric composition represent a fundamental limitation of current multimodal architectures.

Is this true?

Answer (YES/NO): NO